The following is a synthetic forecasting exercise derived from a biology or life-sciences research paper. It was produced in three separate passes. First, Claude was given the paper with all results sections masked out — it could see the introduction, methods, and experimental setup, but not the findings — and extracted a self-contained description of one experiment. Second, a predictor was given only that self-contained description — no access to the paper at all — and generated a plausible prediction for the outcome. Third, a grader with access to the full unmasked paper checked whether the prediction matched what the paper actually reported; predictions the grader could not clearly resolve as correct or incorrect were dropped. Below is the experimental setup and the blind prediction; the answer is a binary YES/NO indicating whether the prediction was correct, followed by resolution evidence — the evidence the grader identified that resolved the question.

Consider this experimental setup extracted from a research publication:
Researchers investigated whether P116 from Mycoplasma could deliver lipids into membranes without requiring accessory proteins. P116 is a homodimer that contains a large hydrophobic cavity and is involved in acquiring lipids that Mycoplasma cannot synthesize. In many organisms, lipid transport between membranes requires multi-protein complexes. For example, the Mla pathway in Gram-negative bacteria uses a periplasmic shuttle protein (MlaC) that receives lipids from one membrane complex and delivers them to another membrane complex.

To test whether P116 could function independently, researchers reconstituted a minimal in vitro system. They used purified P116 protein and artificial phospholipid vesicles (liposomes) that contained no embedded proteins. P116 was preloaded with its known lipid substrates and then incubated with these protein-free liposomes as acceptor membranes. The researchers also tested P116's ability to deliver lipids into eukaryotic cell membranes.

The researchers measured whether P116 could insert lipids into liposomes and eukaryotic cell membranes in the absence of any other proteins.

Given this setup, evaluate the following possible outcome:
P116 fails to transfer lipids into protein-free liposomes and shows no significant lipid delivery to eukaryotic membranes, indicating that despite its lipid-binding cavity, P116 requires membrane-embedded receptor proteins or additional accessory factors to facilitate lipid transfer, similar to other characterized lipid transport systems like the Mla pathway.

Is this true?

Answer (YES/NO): NO